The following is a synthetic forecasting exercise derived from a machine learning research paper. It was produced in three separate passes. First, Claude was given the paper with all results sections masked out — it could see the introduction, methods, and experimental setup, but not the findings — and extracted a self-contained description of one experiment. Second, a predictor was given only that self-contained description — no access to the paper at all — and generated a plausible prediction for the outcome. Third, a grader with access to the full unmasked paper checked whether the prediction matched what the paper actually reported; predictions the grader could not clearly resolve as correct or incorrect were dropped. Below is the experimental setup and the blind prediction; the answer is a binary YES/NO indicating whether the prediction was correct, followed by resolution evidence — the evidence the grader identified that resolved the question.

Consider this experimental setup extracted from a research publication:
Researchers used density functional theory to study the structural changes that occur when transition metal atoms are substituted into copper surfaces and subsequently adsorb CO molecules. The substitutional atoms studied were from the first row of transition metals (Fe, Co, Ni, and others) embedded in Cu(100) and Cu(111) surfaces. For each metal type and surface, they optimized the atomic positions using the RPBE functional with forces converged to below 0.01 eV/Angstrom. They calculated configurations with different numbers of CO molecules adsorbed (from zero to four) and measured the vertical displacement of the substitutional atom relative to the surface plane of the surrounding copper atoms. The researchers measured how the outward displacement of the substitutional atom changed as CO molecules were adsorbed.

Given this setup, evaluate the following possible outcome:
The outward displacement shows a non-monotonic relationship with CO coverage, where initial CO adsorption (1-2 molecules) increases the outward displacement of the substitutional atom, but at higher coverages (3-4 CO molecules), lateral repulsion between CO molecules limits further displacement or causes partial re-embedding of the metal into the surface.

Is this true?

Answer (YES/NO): NO